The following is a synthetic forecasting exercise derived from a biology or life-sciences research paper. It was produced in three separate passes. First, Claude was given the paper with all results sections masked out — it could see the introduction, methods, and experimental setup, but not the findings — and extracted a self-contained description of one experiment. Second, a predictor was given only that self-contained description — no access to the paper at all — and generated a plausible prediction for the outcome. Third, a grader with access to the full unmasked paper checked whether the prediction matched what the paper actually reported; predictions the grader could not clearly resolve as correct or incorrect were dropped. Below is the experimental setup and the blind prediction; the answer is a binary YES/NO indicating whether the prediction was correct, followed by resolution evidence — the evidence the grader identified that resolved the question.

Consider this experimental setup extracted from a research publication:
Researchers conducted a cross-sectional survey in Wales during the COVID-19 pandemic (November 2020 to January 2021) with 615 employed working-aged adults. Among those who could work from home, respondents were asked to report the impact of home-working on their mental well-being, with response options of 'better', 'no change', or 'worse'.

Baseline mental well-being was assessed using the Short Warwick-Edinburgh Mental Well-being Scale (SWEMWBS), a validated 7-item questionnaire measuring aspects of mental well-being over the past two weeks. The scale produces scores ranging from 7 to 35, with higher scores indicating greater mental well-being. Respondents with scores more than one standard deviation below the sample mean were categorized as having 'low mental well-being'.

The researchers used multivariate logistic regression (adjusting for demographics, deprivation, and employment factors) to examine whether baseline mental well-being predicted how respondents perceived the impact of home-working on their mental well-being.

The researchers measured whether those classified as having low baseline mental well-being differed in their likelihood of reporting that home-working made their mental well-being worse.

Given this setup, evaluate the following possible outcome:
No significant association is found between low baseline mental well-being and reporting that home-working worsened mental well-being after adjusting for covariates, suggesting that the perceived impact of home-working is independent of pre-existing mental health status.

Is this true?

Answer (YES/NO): NO